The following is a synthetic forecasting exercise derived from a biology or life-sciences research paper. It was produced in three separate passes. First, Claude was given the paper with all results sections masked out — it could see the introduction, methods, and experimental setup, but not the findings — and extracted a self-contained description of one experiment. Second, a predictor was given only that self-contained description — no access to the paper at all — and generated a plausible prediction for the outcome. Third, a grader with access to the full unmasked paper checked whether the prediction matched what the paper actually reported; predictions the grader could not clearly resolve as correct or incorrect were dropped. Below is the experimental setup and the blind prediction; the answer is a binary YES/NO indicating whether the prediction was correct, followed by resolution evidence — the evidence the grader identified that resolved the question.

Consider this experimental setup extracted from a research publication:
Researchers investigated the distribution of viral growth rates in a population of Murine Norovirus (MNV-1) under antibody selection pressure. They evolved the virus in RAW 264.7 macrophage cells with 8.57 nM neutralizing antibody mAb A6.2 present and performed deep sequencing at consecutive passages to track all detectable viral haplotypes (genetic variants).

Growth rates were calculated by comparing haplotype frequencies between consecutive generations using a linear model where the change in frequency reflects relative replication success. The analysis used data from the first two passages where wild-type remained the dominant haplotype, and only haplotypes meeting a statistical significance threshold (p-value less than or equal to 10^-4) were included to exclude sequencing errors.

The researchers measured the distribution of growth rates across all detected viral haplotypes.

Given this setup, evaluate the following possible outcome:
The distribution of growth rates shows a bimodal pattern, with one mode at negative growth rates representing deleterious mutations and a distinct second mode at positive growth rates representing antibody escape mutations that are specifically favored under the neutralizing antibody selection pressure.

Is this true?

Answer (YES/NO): YES